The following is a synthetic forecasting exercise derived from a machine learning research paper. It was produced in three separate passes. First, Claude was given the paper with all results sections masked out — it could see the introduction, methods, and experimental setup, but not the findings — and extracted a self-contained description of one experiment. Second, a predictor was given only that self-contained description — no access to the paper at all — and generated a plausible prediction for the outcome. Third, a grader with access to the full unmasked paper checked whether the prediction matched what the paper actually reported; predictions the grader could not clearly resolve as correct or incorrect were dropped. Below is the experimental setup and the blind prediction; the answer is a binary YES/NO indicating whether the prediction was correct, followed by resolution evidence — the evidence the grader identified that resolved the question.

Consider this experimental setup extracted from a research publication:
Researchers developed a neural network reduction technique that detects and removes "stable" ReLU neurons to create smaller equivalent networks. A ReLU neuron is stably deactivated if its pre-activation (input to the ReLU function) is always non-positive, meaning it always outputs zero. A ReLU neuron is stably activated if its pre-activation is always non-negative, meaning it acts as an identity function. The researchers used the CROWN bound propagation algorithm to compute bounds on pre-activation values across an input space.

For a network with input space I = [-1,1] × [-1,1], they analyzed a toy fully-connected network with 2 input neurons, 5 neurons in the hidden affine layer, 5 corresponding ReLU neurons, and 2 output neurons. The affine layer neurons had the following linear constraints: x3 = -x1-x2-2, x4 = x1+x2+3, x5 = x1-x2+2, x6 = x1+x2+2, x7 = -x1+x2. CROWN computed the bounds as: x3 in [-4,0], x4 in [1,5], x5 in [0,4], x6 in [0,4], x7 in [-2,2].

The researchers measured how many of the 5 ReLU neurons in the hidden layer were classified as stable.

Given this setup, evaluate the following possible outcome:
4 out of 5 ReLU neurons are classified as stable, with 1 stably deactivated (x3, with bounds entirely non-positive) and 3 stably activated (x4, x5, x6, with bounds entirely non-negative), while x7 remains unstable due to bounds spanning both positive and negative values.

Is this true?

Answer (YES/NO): YES